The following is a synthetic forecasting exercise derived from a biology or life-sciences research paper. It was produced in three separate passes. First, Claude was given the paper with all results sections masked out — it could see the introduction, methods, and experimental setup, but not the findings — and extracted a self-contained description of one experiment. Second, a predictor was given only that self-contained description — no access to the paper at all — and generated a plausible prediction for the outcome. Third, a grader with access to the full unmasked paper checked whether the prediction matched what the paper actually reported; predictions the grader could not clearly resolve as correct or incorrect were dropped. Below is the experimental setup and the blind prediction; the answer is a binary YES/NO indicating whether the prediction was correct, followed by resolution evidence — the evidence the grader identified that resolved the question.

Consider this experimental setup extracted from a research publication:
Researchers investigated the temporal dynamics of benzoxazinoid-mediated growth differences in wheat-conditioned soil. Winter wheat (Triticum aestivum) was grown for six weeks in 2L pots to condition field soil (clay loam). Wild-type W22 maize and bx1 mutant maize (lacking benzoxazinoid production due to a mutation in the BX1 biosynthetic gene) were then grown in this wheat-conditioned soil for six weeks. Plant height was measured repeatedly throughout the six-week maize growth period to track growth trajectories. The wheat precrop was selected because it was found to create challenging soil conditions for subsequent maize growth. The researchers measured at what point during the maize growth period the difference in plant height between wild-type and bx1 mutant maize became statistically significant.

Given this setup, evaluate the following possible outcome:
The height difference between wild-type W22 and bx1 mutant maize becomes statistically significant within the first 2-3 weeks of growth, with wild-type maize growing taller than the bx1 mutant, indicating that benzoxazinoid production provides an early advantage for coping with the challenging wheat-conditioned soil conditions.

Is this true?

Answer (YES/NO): YES